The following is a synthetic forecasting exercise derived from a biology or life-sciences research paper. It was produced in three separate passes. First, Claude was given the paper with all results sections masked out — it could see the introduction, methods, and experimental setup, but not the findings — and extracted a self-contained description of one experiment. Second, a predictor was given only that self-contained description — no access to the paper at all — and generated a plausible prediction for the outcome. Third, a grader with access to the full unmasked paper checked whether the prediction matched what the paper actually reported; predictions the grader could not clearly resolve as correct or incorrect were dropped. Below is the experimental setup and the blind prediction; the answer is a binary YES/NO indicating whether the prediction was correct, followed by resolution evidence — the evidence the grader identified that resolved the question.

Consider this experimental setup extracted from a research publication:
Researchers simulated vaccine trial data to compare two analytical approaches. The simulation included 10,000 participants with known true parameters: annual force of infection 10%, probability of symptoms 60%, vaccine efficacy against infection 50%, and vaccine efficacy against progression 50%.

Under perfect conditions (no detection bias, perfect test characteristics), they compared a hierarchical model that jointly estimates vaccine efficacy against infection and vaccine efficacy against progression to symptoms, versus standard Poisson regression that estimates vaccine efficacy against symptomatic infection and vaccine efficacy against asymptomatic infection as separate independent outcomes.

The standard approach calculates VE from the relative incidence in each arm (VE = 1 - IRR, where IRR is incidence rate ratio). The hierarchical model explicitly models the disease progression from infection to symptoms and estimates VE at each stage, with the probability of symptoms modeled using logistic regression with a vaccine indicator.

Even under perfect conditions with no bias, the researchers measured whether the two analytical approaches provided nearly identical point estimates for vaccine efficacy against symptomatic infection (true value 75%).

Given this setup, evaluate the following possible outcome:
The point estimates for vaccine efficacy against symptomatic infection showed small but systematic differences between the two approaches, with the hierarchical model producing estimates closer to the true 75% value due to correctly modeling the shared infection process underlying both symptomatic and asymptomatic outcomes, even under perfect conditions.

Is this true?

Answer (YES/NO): NO